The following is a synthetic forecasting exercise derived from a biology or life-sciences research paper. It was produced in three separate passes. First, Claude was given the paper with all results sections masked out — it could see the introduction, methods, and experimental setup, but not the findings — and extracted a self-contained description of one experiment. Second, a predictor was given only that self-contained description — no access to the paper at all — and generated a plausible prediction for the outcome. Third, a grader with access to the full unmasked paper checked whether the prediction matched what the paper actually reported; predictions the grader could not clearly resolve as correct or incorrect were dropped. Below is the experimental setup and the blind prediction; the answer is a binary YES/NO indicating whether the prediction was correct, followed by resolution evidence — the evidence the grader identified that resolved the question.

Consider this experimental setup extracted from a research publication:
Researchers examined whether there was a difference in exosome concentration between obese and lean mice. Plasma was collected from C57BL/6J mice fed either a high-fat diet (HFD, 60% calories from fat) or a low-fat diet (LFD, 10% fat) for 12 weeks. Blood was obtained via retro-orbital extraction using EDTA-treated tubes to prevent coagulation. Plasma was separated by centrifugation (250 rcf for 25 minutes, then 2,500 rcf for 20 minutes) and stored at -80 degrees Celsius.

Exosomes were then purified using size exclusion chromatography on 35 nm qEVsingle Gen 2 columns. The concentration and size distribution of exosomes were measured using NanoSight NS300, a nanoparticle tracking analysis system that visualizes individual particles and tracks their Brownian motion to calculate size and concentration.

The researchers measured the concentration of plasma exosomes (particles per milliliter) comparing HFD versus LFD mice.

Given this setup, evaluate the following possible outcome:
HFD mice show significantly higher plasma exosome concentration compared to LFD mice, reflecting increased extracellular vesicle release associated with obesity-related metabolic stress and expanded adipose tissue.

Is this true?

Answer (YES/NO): NO